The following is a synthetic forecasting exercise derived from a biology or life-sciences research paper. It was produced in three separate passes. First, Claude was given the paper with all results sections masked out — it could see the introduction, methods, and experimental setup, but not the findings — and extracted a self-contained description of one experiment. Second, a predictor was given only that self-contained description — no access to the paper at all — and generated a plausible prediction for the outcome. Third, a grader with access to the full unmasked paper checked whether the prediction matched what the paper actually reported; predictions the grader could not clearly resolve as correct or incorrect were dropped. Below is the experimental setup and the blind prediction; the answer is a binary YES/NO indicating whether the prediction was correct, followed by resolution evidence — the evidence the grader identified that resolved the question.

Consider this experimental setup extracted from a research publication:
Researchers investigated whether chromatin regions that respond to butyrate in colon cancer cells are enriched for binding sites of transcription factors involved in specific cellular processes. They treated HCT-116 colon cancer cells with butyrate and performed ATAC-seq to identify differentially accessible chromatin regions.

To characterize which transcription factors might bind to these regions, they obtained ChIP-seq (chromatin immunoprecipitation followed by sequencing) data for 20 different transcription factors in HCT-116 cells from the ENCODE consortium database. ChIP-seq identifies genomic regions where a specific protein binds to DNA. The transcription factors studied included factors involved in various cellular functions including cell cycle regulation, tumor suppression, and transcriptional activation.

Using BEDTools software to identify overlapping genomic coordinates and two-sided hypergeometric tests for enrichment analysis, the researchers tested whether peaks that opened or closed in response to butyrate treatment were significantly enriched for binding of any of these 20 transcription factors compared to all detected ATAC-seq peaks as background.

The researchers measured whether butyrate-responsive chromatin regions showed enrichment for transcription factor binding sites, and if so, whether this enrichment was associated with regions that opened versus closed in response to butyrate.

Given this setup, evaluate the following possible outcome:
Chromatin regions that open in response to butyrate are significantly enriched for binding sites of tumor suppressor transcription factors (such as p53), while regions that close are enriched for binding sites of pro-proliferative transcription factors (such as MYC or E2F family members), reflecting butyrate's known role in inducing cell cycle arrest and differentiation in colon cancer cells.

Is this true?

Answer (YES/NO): NO